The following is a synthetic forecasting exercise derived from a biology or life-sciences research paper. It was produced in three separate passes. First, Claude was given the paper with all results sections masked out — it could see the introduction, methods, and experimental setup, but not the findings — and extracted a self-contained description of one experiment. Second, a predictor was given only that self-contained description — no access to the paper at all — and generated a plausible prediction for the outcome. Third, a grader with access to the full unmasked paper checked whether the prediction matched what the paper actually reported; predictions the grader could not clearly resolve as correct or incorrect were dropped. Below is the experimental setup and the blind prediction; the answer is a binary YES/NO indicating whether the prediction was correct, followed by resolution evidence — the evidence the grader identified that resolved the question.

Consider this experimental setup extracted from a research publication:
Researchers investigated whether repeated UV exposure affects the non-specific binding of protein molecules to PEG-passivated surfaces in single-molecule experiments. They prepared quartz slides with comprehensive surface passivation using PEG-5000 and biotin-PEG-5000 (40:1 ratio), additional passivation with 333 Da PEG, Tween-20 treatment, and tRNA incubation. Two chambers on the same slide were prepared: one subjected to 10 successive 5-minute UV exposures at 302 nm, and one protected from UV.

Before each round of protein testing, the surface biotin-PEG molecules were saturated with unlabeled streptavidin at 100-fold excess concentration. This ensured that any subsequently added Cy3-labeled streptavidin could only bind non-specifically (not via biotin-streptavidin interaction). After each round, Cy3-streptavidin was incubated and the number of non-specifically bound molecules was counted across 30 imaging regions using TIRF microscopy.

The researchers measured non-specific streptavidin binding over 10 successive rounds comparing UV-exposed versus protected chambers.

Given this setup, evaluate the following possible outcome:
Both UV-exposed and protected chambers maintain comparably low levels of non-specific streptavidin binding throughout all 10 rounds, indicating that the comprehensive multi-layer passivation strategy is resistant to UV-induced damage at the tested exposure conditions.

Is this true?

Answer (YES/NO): YES